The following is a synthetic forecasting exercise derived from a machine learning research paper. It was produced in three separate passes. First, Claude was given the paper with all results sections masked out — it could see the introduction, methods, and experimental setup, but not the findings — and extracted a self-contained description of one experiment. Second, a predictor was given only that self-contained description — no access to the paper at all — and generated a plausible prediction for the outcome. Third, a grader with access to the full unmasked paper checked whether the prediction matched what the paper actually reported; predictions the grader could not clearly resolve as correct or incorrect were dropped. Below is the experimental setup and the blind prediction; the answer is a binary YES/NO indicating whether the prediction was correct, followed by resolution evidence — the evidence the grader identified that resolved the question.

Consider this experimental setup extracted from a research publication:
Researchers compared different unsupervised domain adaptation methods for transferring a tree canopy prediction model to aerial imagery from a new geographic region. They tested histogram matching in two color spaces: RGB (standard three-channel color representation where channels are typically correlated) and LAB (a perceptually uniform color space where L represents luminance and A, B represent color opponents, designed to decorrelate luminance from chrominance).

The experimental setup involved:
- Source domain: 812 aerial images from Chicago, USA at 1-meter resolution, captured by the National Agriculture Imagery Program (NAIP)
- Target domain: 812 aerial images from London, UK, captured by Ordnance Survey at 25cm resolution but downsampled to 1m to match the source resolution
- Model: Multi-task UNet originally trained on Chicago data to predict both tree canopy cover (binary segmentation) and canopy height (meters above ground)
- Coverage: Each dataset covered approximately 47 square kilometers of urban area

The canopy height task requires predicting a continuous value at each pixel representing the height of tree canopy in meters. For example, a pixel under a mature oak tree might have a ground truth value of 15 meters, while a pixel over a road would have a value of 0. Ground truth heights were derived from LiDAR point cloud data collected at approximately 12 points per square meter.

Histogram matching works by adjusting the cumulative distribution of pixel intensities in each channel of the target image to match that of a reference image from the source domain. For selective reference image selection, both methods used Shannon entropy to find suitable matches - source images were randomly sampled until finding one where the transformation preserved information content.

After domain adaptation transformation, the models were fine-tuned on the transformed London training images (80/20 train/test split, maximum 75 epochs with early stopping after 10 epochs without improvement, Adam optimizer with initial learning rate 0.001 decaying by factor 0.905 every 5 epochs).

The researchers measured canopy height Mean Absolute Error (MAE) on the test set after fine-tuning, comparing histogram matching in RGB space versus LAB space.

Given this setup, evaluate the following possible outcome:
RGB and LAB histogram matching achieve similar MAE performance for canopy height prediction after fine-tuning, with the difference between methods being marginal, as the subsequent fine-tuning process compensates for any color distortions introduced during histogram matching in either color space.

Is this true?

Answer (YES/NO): NO